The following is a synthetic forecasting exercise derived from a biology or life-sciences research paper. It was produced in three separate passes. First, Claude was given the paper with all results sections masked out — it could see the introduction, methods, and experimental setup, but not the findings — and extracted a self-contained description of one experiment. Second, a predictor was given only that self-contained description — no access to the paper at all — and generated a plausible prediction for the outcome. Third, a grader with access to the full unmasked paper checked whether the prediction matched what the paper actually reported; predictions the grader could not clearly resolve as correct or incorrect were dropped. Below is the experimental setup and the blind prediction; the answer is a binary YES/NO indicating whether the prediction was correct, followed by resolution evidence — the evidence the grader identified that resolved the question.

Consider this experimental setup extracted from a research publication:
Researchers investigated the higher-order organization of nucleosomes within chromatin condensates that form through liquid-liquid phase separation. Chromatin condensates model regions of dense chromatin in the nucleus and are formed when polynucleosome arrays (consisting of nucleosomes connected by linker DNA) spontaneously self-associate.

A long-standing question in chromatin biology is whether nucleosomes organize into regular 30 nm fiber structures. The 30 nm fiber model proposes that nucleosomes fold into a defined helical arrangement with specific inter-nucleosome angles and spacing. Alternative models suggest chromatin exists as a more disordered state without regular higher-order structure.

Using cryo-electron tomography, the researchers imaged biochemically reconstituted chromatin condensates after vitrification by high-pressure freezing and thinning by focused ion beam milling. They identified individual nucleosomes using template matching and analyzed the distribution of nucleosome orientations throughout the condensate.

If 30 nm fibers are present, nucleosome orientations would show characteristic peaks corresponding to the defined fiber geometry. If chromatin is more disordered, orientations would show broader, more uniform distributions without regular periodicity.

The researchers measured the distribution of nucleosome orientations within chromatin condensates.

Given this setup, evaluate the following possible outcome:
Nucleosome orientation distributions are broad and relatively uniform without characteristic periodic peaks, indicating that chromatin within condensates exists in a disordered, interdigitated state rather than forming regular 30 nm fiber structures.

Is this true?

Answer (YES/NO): YES